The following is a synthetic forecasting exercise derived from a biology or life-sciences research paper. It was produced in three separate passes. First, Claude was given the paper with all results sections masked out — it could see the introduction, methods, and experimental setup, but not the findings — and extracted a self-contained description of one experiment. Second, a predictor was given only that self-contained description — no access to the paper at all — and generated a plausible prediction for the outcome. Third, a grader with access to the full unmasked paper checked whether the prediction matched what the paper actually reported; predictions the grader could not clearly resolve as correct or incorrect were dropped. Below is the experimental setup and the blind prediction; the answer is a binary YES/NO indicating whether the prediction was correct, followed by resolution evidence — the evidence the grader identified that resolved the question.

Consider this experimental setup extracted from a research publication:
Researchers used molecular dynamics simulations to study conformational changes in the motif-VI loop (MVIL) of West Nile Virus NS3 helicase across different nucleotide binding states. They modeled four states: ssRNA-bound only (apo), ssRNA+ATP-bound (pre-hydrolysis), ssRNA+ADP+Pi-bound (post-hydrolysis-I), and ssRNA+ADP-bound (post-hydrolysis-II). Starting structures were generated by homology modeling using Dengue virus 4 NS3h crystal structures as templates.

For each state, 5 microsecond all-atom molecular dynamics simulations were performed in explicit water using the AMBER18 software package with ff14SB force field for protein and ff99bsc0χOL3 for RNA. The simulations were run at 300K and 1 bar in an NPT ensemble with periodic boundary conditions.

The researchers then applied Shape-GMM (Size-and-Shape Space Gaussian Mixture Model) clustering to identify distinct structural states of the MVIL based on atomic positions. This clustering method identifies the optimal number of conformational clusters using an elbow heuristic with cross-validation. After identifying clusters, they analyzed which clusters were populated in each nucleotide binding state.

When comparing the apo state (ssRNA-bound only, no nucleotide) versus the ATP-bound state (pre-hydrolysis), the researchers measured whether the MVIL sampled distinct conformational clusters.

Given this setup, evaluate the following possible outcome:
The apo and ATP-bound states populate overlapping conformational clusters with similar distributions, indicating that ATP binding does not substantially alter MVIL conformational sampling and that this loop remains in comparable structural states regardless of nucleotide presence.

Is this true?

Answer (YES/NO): NO